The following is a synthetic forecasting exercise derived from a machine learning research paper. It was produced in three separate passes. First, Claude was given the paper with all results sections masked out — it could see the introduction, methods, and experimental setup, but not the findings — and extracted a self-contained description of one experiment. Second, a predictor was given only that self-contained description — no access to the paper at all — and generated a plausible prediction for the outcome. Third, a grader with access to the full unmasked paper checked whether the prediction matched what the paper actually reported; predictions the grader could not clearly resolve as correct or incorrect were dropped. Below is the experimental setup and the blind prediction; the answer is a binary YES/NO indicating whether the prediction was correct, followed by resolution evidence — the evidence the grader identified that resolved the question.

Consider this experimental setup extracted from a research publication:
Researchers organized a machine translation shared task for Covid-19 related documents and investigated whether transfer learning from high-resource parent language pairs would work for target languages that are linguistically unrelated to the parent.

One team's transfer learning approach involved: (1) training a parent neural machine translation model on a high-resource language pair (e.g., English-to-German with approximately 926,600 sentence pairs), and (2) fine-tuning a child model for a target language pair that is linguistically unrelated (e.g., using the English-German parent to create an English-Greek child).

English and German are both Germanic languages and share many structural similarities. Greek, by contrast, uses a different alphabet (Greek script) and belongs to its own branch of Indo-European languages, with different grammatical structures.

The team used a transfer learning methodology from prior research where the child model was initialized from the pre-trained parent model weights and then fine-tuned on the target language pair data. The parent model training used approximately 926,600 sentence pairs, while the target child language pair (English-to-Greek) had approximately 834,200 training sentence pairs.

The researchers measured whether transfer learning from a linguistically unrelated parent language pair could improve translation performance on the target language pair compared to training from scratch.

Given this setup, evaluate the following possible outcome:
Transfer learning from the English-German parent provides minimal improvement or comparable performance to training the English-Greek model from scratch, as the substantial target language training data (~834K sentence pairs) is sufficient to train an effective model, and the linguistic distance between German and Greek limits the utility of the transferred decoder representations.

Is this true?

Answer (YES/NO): NO